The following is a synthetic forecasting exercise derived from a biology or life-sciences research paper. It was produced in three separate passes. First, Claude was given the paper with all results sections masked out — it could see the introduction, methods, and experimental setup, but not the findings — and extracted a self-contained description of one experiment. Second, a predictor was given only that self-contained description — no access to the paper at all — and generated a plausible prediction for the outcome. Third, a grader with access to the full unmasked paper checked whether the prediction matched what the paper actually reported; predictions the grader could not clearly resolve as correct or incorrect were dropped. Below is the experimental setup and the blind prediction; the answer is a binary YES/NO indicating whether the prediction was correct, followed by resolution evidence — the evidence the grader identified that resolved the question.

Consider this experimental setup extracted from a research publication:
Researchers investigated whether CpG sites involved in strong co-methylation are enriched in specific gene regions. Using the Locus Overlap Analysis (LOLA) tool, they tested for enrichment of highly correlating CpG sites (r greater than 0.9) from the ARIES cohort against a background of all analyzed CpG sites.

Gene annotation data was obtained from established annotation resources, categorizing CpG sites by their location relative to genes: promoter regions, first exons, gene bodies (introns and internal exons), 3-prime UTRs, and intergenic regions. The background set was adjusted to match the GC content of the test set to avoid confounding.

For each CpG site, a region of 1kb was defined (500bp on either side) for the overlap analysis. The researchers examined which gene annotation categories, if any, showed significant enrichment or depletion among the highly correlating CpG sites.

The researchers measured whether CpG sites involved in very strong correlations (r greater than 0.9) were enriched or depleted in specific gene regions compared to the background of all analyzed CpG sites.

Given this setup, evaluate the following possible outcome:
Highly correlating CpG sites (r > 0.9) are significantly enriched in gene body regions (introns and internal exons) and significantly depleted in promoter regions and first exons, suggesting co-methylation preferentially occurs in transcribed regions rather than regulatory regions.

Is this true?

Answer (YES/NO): NO